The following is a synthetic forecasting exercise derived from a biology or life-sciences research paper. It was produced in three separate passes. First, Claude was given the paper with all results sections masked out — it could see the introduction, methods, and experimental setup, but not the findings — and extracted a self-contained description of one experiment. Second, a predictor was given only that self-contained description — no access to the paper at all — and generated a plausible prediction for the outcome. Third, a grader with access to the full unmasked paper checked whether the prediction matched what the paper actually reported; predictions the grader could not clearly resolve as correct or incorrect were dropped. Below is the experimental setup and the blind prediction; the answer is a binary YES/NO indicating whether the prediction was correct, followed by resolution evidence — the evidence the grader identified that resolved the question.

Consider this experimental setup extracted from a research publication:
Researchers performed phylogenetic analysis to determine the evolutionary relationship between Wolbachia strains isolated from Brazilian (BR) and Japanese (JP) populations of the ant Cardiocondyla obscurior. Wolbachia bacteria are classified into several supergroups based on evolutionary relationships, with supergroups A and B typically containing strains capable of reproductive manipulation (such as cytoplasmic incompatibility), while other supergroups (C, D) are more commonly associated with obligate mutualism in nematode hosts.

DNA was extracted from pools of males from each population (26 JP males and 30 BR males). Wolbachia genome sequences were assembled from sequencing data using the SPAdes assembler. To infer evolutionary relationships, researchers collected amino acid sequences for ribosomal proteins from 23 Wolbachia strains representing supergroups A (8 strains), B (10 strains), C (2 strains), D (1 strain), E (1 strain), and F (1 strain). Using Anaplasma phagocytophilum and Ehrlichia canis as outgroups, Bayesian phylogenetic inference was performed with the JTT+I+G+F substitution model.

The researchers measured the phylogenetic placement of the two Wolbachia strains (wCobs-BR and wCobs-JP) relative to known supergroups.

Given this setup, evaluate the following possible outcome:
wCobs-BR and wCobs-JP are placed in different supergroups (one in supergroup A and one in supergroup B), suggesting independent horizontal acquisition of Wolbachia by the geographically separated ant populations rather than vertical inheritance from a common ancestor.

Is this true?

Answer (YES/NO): NO